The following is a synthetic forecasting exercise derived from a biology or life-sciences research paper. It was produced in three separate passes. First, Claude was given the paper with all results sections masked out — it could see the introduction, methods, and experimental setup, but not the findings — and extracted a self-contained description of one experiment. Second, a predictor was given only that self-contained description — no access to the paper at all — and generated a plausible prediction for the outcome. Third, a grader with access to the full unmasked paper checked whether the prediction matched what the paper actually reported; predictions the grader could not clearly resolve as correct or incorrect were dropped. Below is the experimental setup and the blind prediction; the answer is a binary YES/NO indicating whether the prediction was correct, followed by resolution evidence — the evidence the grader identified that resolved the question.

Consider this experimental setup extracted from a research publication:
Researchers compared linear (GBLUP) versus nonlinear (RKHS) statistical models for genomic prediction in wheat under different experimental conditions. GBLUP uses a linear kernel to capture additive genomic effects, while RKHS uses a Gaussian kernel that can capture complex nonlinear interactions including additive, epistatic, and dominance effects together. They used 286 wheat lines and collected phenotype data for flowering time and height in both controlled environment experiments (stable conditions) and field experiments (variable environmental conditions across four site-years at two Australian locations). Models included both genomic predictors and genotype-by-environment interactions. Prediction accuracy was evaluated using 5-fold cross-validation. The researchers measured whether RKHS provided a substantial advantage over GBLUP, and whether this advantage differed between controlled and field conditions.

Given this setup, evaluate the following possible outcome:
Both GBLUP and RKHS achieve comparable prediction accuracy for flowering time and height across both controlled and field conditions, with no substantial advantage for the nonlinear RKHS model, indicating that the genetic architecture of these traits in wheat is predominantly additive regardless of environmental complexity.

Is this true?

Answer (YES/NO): NO